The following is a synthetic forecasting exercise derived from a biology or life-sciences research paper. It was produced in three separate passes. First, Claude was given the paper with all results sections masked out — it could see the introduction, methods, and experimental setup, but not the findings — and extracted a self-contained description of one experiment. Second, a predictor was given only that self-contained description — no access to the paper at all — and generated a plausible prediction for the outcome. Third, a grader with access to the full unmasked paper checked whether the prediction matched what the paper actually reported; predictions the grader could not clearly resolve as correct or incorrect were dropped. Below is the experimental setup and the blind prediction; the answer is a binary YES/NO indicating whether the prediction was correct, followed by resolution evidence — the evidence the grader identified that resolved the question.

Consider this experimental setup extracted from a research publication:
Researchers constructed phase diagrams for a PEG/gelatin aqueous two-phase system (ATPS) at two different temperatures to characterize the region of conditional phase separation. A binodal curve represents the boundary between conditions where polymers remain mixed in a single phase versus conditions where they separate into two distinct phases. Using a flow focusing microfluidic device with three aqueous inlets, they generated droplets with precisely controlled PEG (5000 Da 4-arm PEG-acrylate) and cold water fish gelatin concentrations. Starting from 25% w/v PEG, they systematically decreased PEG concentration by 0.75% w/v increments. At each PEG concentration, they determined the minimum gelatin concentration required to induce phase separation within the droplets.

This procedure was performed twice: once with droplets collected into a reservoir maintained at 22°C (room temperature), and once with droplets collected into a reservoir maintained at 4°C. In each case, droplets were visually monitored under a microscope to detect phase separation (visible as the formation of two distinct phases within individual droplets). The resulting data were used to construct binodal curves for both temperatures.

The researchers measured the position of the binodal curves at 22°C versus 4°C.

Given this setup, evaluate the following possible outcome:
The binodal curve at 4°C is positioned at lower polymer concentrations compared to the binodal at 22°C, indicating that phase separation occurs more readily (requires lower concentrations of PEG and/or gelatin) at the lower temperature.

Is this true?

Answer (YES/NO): YES